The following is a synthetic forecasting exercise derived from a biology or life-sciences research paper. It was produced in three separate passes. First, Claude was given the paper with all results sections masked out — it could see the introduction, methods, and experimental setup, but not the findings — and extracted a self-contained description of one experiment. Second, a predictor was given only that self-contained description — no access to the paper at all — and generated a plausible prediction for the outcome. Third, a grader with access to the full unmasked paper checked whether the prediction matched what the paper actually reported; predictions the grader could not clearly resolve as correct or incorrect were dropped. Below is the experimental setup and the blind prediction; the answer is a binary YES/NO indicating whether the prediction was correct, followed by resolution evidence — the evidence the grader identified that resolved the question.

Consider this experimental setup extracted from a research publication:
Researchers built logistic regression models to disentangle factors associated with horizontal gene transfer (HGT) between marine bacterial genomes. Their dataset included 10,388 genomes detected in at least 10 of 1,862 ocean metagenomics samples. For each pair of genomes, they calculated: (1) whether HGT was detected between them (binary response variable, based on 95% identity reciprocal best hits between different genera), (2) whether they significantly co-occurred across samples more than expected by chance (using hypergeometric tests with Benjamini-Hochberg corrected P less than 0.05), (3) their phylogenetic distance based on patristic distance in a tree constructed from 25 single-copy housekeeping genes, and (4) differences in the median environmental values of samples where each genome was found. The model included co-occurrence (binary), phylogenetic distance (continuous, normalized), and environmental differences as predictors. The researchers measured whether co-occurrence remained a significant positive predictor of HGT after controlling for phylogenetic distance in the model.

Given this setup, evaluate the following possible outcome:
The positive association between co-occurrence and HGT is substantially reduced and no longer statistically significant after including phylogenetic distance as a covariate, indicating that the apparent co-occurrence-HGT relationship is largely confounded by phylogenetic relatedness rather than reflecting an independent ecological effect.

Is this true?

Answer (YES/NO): NO